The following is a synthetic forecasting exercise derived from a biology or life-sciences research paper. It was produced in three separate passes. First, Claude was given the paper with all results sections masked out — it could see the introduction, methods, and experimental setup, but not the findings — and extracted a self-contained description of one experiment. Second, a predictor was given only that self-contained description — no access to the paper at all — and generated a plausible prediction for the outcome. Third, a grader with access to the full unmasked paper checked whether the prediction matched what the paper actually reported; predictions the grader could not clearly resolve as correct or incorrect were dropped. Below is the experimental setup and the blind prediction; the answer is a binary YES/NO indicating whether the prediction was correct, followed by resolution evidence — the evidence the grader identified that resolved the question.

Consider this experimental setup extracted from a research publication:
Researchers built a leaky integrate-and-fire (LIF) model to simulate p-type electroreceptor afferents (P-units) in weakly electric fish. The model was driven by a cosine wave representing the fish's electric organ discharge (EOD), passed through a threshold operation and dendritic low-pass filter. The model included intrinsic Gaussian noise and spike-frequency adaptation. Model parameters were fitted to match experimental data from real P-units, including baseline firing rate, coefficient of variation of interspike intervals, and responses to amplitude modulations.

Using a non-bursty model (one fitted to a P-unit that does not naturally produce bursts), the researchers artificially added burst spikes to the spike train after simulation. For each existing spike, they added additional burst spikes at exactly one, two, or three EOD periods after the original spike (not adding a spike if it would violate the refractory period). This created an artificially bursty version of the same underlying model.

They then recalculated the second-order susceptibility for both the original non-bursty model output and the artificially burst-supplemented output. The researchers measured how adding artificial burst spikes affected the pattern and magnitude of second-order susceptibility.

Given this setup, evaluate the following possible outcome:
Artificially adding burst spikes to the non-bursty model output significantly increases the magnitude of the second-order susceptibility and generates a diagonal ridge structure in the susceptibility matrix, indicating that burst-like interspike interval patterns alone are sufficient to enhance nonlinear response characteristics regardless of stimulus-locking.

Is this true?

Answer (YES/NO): YES